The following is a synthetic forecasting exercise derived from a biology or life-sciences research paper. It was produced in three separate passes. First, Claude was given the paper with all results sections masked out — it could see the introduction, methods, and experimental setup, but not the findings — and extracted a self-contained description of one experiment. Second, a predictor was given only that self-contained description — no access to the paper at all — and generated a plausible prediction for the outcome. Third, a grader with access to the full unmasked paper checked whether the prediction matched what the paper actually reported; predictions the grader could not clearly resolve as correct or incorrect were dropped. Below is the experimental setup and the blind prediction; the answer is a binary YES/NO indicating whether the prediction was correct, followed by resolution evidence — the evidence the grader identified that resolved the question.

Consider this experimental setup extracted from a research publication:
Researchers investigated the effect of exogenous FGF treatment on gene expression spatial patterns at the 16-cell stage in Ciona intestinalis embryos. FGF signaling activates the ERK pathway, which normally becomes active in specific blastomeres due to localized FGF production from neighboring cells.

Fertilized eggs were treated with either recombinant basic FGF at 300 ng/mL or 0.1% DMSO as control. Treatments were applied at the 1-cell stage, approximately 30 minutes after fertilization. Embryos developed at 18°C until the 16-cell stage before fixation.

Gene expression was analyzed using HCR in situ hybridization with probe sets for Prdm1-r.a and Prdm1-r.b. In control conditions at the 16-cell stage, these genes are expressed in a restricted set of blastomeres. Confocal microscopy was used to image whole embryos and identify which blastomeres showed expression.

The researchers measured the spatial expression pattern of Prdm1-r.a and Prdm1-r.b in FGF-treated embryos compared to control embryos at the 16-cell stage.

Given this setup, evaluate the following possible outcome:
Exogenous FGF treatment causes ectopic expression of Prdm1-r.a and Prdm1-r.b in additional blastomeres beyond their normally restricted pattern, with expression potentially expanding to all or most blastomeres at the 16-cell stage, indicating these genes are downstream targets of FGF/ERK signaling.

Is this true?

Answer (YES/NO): YES